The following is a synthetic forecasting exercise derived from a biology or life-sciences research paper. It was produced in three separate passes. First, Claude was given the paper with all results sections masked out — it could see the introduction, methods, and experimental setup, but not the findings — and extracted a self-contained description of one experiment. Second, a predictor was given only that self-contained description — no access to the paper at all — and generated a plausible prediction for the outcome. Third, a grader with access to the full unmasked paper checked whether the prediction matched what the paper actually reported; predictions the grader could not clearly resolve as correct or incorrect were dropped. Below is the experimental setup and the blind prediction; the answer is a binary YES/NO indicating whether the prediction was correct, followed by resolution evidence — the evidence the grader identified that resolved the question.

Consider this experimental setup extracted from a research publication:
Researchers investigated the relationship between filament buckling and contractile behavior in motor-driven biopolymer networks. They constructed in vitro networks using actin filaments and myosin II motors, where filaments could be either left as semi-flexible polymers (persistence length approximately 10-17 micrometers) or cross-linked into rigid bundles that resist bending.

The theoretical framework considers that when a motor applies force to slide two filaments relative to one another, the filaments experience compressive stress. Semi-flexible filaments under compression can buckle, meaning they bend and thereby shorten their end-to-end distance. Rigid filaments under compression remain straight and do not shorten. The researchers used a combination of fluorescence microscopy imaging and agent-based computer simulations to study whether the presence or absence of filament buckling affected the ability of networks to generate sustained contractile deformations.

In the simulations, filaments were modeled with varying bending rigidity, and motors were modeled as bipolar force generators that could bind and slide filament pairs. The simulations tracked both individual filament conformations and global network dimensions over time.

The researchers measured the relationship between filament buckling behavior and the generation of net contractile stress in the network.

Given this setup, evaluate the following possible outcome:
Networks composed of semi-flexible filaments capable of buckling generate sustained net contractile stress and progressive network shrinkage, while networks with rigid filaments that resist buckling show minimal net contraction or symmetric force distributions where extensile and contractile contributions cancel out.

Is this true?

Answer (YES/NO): NO